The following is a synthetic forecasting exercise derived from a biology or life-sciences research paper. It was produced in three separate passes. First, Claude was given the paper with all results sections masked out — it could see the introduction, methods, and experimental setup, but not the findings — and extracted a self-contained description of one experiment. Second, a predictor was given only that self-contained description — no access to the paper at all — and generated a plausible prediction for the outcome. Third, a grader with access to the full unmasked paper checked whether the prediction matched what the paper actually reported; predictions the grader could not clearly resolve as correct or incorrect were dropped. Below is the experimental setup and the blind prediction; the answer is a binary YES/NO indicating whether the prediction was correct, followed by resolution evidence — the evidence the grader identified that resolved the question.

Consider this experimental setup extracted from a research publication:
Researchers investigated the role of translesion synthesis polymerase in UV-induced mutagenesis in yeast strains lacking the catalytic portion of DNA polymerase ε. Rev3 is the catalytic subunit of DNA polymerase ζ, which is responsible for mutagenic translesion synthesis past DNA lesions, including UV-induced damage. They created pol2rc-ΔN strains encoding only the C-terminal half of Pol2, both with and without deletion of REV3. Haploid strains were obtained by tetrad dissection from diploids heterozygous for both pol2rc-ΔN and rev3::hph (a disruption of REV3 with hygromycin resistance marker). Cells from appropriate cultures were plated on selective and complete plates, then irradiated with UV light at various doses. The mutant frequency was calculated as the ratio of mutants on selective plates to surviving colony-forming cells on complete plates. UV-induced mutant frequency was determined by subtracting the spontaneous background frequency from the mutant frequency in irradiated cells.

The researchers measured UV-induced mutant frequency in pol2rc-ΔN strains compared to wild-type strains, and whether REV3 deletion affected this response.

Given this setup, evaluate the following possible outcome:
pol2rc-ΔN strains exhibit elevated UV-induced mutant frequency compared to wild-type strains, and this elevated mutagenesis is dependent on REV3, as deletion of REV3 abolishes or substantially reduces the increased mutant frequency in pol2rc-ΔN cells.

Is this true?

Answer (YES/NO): NO